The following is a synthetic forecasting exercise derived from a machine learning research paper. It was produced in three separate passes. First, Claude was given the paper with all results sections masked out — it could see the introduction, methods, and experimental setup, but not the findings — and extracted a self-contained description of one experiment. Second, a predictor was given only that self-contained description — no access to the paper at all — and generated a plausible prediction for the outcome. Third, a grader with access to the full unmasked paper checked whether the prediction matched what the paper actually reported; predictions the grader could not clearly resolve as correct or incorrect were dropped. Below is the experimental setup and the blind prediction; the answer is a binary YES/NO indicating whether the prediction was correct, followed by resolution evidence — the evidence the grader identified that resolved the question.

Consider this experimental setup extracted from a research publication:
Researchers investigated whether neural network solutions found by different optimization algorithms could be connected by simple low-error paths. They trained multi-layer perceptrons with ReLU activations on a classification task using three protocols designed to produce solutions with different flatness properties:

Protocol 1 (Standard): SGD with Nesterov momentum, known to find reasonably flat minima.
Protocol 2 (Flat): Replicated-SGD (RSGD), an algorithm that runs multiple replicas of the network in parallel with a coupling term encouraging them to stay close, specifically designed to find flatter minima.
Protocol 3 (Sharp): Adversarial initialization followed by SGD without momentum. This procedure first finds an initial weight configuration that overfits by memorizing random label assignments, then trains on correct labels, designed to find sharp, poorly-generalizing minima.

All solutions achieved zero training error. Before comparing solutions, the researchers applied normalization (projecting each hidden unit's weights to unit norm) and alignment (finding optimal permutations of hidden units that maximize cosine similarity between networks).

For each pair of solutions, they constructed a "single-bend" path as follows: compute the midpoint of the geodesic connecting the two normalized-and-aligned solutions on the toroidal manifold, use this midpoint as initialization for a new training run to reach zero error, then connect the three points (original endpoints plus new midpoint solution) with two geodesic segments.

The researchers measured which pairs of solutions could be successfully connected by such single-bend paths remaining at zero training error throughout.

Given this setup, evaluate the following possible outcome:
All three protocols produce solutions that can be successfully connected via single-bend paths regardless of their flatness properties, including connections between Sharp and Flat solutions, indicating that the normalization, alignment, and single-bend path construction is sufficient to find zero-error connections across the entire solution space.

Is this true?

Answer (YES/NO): YES